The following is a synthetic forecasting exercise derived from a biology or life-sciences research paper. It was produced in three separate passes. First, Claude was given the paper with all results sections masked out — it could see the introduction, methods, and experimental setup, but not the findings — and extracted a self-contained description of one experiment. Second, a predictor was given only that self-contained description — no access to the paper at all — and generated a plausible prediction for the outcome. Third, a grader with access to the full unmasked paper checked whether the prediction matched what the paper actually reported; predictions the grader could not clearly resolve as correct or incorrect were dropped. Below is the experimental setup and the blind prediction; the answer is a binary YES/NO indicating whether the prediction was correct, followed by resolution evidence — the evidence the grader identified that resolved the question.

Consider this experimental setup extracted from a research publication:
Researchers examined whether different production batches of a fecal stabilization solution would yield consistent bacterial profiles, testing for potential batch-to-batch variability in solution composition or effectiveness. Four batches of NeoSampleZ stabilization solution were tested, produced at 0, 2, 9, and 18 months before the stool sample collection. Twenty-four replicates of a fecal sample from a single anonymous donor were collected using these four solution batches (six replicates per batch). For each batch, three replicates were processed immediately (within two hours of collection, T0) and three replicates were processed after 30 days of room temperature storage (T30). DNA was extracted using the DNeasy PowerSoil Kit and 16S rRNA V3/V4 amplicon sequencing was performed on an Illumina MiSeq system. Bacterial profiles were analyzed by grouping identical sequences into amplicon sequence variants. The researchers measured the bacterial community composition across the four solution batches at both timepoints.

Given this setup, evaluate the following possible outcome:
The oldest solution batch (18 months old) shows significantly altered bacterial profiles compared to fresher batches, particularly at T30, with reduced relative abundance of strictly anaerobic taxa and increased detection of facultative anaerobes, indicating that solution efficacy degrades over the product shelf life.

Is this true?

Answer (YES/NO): NO